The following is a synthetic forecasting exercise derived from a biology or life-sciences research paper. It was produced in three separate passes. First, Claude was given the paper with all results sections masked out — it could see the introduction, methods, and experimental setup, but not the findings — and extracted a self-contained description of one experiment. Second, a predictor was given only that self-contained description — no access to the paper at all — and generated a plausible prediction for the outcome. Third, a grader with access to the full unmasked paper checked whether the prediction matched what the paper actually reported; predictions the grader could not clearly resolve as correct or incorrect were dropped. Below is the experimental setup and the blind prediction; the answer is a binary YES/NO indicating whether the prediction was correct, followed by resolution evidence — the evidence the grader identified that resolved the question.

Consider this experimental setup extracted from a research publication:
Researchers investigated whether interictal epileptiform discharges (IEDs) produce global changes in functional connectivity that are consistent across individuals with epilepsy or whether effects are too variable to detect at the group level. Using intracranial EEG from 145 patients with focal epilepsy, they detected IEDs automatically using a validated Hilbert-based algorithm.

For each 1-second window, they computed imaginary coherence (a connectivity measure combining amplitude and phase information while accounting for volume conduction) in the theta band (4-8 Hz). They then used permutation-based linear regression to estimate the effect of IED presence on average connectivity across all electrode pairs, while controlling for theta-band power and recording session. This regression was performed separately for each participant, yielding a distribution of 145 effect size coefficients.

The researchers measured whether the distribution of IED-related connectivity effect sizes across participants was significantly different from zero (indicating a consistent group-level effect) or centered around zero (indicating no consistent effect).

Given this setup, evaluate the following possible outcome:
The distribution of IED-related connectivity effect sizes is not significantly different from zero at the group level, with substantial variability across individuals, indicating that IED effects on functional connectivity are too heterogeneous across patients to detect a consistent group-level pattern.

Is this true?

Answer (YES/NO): YES